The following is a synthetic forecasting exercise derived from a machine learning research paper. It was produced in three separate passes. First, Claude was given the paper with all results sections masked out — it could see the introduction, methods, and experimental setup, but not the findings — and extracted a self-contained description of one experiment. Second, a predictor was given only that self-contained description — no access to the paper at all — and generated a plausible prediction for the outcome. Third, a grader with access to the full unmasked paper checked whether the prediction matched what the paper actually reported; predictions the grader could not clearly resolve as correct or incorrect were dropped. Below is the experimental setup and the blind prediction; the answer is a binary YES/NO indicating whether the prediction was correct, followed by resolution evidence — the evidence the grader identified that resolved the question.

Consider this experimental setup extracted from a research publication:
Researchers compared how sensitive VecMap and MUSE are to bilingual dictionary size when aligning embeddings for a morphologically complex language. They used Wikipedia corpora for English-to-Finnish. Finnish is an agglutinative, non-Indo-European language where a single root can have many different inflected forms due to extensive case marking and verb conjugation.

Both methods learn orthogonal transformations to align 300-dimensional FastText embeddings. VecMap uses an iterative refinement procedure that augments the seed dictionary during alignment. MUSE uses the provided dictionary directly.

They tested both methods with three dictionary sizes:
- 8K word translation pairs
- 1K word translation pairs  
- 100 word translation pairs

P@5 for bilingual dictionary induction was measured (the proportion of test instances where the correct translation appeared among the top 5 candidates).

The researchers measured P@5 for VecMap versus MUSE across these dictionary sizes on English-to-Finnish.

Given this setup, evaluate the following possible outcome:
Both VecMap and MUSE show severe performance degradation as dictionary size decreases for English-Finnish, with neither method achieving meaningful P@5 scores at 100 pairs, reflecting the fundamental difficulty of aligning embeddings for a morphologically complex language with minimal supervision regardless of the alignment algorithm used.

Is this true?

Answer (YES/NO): NO